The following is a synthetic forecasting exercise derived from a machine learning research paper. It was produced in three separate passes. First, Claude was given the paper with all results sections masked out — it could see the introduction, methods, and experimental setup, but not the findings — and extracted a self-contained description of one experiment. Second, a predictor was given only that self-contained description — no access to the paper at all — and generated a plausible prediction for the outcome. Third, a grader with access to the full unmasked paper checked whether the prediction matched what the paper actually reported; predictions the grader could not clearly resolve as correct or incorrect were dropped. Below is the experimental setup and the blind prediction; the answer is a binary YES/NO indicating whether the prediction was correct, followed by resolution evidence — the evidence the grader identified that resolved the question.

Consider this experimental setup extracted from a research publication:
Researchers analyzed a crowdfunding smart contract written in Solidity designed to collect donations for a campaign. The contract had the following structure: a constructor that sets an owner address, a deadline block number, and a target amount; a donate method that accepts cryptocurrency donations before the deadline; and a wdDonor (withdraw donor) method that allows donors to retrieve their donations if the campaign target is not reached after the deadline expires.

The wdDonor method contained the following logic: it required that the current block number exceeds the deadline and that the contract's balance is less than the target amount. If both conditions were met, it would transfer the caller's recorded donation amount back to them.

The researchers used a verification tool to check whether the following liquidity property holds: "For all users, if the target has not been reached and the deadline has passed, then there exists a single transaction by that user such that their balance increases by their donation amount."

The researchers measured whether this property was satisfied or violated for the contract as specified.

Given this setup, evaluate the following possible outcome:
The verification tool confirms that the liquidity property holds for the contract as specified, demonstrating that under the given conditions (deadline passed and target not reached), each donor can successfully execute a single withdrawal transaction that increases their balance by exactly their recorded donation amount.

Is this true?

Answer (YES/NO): NO